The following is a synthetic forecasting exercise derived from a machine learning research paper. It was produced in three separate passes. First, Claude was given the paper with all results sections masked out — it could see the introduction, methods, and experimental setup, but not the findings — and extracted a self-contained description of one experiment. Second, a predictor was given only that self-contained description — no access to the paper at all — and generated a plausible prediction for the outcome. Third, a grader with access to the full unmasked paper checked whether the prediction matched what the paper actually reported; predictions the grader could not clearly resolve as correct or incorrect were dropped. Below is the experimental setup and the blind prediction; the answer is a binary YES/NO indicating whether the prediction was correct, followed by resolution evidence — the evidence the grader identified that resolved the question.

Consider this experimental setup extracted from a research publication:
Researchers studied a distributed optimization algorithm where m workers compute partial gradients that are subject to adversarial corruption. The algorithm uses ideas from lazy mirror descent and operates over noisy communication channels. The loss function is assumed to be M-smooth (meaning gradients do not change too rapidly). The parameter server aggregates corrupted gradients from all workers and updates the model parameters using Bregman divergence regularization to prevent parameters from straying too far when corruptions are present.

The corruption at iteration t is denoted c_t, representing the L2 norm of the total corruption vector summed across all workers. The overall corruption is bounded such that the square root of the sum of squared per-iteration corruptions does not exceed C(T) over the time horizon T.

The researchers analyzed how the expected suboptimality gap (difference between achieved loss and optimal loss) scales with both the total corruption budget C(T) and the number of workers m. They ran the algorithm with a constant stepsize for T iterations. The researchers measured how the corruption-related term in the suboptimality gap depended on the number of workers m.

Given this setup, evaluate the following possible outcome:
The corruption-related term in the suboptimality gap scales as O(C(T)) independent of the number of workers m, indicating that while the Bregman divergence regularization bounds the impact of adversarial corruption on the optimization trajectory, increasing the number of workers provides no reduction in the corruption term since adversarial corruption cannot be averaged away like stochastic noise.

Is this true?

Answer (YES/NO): NO